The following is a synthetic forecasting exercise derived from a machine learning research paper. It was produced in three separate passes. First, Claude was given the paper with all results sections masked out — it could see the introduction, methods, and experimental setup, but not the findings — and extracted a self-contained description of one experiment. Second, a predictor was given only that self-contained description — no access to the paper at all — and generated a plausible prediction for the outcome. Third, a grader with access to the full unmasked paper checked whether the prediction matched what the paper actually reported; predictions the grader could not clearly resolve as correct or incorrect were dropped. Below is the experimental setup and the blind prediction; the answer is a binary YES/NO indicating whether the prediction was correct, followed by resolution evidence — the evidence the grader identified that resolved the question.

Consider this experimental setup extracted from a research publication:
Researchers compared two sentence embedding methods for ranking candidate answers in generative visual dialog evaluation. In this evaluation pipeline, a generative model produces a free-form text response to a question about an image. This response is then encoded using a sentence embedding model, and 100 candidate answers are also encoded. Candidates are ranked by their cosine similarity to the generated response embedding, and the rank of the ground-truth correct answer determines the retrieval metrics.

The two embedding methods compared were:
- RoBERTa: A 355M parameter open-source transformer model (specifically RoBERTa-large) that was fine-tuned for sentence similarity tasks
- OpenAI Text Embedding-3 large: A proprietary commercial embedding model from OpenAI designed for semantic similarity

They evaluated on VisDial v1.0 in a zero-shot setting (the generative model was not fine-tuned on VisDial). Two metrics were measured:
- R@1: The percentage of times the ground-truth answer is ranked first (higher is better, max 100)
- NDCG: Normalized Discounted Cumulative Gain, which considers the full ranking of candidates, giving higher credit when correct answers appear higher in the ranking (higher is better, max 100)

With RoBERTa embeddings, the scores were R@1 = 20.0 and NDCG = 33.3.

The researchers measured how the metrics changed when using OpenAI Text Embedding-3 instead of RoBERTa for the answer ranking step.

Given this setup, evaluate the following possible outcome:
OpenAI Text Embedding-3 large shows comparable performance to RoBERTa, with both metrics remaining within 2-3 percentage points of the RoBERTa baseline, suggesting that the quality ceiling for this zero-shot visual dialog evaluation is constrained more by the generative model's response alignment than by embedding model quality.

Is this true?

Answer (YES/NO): YES